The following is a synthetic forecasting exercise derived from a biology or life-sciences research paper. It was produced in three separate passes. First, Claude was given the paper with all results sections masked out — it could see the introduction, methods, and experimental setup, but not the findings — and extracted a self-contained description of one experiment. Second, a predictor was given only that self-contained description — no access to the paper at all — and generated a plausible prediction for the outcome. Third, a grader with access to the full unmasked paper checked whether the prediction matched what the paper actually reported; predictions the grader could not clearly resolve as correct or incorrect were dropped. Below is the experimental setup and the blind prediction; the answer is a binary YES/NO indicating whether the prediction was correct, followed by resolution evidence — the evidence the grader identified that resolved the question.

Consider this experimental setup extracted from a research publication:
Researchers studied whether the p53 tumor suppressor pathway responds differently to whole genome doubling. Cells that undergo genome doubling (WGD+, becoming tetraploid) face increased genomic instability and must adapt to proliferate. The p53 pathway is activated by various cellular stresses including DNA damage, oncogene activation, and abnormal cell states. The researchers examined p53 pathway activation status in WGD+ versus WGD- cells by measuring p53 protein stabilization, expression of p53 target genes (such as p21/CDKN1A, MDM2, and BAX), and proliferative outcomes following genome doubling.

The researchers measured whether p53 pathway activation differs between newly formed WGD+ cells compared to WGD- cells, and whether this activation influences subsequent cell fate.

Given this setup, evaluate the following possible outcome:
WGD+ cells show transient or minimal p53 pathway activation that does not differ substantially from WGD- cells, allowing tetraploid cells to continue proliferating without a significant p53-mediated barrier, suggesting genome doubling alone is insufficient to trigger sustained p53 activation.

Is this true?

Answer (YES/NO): NO